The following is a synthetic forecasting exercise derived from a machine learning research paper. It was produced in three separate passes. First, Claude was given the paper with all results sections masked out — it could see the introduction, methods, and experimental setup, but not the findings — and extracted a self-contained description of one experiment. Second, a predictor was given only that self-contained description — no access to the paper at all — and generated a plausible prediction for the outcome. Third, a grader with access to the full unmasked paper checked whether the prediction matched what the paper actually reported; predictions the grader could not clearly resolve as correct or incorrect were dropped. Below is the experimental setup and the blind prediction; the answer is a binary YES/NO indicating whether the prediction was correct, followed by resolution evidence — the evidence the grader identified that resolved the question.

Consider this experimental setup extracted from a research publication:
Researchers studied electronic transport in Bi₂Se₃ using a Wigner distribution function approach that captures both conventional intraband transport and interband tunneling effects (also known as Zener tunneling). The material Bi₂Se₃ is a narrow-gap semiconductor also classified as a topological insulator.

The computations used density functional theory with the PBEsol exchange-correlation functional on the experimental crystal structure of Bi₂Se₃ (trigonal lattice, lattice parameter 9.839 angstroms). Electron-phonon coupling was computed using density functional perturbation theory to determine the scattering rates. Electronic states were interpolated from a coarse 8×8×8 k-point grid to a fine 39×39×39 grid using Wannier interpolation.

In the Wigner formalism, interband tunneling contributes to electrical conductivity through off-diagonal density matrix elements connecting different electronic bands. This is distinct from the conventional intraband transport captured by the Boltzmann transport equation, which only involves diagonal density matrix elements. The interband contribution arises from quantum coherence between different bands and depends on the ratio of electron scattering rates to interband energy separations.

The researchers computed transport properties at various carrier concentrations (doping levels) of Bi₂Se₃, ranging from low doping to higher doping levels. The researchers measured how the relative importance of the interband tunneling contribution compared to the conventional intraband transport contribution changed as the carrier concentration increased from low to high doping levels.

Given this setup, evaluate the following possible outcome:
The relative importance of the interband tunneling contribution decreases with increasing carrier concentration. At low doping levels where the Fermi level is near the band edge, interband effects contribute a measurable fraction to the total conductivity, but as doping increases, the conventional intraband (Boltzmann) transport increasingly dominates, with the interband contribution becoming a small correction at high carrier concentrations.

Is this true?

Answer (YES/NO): YES